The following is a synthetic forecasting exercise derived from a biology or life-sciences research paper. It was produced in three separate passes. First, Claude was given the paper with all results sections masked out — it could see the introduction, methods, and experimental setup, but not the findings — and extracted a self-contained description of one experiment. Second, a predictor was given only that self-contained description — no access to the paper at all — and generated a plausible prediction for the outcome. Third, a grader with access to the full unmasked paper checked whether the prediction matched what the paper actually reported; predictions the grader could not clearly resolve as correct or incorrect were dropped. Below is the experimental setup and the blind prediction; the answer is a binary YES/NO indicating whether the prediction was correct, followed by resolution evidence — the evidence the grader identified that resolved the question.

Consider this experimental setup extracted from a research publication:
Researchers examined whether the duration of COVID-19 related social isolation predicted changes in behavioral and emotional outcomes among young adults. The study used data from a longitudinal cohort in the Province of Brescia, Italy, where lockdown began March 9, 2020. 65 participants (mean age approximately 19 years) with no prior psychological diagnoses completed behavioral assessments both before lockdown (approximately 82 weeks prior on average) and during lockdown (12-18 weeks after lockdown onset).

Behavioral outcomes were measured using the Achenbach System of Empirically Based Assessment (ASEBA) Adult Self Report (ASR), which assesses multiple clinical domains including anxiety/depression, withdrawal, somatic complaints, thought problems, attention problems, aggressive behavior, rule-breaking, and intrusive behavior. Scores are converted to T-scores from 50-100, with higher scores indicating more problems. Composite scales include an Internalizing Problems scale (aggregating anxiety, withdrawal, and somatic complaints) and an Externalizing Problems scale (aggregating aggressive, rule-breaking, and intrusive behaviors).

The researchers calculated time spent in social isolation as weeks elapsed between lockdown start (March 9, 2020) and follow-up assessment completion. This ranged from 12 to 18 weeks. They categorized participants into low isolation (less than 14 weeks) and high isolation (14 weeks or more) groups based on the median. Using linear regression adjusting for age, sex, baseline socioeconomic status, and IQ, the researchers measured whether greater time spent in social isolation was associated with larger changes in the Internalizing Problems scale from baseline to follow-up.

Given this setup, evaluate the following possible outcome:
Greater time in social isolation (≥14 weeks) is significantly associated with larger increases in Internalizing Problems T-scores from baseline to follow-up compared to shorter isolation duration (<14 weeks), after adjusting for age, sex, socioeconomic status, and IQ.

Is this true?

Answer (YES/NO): NO